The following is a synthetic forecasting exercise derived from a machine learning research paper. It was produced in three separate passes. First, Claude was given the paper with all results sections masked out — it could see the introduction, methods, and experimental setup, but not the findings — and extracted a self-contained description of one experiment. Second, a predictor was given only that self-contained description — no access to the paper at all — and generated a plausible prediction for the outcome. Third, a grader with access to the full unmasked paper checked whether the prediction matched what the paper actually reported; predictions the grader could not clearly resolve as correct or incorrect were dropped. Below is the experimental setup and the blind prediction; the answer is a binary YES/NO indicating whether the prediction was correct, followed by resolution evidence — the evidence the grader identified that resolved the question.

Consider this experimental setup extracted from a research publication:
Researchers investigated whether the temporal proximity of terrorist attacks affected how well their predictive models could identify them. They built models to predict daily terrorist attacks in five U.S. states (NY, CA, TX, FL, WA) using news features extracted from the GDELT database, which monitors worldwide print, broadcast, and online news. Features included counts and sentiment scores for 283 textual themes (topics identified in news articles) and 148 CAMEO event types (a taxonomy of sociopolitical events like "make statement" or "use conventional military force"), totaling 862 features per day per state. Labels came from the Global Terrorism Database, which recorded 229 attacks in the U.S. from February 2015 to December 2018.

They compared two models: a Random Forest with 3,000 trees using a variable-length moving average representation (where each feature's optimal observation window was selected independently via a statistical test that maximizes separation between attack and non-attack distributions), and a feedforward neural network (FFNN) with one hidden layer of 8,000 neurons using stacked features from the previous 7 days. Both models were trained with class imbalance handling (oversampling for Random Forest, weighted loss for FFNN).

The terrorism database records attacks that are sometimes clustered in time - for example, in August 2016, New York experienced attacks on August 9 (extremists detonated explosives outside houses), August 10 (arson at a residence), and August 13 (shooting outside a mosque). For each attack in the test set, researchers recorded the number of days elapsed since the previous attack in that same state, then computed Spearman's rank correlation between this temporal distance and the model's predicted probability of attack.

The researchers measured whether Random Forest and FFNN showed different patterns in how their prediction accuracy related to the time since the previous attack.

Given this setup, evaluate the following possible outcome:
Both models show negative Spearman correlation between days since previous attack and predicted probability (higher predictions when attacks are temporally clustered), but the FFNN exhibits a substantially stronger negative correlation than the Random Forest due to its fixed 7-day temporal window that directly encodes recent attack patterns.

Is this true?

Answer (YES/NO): NO